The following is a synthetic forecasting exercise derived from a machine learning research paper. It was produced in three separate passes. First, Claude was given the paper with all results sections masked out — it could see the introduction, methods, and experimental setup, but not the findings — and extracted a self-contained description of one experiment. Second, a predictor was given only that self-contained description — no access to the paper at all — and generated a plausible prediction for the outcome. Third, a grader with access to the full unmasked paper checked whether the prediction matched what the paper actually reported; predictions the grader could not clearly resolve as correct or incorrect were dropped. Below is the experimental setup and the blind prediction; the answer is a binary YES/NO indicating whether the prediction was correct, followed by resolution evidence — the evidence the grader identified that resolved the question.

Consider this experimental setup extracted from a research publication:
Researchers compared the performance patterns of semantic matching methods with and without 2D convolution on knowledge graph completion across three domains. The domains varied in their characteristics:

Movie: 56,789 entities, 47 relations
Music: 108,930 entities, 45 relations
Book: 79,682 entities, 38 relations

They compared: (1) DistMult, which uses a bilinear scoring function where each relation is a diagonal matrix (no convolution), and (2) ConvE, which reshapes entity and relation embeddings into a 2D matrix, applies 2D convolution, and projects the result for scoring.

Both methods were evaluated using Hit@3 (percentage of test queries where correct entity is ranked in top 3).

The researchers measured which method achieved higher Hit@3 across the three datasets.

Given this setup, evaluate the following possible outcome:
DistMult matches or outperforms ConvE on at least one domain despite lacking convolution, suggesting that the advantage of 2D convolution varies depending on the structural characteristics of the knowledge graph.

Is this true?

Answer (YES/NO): YES